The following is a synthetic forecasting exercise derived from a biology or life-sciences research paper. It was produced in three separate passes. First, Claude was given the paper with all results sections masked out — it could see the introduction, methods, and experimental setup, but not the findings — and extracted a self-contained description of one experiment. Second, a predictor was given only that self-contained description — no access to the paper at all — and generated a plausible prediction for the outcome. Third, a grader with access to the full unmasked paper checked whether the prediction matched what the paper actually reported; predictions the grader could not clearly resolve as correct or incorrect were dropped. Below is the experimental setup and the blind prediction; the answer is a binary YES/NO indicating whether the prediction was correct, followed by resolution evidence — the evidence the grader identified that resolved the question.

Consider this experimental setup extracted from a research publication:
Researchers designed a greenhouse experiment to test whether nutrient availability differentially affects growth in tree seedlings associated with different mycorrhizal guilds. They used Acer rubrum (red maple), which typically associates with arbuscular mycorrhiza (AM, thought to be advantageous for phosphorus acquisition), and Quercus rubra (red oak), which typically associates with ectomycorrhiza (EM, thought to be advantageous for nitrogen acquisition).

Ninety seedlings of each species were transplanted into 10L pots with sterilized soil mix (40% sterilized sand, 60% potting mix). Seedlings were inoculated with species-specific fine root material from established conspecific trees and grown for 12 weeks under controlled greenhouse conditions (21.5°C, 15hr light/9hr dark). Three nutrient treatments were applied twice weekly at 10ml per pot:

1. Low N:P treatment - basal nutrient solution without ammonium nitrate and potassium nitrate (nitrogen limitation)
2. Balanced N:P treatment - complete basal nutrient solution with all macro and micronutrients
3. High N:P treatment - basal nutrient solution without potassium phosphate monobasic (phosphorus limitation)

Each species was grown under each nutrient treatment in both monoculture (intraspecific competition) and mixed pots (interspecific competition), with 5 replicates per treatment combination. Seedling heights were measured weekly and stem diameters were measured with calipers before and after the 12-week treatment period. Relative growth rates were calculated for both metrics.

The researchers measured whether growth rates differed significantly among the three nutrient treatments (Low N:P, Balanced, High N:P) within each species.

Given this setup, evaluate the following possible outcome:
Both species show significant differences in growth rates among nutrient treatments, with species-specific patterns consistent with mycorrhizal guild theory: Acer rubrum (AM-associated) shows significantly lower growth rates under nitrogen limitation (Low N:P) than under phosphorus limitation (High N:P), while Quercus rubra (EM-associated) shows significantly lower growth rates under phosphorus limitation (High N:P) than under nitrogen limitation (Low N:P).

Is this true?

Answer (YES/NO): NO